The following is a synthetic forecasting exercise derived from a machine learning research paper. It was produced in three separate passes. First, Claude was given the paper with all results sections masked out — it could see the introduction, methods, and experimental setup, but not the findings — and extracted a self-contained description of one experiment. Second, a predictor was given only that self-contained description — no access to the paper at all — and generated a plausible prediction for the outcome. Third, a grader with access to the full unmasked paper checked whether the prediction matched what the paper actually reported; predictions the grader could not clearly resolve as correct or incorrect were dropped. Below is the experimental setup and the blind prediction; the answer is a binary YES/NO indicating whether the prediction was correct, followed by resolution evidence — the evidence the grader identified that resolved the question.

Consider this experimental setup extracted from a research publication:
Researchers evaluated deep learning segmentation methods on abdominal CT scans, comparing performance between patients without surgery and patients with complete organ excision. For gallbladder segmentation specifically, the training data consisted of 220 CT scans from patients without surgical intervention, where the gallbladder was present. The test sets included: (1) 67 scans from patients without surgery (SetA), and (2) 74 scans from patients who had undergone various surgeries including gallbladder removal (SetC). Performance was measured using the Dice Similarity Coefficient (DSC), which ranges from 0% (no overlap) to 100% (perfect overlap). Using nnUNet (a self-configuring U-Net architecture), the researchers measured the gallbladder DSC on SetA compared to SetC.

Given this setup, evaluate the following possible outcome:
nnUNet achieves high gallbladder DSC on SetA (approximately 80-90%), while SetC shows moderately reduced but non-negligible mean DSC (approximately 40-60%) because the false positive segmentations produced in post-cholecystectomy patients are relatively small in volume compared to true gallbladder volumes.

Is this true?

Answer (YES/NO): YES